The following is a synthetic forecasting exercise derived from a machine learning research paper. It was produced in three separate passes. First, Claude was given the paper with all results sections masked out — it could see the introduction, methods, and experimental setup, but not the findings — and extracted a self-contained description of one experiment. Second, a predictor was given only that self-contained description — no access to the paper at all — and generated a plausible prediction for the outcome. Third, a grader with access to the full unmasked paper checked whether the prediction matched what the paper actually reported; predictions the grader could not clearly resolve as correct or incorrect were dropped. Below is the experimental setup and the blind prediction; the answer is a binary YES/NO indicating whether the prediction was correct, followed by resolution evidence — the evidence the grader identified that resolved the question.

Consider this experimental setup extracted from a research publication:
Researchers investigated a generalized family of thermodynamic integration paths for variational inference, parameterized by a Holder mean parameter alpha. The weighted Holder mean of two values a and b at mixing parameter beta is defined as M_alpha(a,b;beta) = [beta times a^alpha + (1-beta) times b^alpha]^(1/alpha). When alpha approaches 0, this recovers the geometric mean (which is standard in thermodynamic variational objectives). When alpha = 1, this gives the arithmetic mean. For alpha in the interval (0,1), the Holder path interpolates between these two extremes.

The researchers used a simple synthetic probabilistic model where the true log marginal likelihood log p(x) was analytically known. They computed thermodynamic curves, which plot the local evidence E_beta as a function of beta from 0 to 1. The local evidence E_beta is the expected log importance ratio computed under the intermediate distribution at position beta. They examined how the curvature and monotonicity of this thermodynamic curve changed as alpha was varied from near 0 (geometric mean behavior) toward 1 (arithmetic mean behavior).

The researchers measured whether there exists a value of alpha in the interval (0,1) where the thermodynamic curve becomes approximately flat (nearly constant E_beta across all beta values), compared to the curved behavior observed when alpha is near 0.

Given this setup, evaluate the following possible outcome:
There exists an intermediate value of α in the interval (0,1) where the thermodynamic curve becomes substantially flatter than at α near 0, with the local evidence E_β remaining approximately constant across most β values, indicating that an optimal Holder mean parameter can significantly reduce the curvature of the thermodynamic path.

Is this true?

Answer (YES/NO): YES